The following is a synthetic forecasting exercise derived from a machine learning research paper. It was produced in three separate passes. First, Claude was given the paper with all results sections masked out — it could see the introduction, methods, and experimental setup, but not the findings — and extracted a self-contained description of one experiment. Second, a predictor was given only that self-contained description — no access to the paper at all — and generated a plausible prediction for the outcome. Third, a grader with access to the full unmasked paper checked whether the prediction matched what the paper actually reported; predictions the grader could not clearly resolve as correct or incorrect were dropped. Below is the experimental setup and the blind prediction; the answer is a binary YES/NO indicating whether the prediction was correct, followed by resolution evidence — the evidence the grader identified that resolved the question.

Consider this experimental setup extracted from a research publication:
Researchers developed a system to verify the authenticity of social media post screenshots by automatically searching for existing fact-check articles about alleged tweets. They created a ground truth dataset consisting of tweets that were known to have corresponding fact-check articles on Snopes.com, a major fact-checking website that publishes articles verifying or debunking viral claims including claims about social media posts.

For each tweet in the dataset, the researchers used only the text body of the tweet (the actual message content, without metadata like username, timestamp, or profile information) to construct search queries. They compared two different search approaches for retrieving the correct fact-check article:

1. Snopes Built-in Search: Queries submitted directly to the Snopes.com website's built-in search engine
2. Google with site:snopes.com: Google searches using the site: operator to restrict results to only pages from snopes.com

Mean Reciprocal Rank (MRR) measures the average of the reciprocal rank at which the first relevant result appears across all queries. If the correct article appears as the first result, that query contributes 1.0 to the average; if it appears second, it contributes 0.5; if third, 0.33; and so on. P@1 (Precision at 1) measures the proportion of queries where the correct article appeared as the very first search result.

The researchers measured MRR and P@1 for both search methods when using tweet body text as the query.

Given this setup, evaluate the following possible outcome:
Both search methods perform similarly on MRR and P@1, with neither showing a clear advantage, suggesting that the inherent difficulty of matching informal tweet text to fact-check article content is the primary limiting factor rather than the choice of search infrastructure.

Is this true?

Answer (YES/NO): NO